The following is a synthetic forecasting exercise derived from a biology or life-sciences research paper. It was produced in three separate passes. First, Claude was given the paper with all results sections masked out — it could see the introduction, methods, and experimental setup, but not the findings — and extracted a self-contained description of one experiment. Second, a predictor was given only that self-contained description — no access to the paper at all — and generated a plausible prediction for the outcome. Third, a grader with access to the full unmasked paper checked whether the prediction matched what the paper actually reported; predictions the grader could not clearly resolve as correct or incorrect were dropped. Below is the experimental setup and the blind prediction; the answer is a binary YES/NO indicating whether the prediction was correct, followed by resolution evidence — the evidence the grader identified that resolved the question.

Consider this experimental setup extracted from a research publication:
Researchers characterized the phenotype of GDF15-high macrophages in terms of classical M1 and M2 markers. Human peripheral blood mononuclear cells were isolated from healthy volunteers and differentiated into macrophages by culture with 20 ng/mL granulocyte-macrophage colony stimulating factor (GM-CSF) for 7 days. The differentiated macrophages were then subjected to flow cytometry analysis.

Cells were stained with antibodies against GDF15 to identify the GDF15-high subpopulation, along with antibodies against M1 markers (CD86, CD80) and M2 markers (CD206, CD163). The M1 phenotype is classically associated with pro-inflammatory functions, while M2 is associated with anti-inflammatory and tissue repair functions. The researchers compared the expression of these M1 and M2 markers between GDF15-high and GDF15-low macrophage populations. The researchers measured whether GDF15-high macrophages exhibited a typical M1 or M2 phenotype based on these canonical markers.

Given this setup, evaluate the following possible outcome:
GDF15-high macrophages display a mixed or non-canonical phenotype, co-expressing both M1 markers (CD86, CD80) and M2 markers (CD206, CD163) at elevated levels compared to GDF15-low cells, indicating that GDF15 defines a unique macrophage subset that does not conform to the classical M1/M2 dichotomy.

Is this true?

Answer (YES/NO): NO